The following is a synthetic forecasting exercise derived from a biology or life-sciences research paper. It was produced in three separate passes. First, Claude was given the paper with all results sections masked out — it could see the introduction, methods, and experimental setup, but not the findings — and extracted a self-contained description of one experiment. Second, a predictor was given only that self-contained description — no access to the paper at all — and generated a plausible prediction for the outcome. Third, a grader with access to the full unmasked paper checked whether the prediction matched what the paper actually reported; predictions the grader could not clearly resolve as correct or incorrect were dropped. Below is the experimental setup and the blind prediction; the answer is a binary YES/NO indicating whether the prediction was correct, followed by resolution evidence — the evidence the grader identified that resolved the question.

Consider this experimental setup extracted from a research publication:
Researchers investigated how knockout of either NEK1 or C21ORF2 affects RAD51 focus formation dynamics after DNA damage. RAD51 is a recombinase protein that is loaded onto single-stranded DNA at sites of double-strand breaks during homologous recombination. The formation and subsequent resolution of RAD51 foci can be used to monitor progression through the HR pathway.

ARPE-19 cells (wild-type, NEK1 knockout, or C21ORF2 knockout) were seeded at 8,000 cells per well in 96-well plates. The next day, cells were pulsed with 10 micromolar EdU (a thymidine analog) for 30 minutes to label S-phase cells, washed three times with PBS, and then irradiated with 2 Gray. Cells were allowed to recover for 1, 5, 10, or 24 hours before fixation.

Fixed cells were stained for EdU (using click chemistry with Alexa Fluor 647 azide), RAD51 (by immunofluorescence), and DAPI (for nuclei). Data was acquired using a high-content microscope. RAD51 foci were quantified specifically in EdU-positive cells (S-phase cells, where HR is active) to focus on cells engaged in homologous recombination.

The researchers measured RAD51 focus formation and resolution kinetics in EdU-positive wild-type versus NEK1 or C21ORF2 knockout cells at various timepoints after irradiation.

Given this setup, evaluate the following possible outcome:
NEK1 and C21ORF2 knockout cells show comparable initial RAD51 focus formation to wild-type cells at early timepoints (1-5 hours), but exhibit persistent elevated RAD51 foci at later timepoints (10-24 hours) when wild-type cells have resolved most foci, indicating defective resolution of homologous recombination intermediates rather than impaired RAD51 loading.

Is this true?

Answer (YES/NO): NO